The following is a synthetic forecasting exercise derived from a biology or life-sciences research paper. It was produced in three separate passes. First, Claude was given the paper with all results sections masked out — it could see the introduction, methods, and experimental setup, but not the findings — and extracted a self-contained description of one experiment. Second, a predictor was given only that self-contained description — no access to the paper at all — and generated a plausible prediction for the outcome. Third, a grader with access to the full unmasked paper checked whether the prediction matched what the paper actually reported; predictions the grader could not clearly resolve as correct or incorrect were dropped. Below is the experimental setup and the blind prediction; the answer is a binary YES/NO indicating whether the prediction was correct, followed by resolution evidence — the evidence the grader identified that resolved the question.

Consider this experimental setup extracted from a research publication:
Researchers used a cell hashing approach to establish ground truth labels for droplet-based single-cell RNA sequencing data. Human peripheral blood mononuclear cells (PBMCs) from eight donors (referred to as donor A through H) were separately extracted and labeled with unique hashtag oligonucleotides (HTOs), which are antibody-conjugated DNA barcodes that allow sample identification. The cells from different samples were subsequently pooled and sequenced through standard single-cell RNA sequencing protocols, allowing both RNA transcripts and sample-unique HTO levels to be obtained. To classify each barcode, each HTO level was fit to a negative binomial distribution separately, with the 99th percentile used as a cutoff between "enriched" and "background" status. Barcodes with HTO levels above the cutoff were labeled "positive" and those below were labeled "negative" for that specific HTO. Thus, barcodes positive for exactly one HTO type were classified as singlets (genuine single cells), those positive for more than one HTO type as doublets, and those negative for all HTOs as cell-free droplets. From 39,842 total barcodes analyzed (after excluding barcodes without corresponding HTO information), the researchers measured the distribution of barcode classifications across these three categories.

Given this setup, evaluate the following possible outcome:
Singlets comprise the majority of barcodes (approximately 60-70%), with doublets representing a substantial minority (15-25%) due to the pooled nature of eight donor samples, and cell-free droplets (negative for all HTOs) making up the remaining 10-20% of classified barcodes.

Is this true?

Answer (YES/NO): NO